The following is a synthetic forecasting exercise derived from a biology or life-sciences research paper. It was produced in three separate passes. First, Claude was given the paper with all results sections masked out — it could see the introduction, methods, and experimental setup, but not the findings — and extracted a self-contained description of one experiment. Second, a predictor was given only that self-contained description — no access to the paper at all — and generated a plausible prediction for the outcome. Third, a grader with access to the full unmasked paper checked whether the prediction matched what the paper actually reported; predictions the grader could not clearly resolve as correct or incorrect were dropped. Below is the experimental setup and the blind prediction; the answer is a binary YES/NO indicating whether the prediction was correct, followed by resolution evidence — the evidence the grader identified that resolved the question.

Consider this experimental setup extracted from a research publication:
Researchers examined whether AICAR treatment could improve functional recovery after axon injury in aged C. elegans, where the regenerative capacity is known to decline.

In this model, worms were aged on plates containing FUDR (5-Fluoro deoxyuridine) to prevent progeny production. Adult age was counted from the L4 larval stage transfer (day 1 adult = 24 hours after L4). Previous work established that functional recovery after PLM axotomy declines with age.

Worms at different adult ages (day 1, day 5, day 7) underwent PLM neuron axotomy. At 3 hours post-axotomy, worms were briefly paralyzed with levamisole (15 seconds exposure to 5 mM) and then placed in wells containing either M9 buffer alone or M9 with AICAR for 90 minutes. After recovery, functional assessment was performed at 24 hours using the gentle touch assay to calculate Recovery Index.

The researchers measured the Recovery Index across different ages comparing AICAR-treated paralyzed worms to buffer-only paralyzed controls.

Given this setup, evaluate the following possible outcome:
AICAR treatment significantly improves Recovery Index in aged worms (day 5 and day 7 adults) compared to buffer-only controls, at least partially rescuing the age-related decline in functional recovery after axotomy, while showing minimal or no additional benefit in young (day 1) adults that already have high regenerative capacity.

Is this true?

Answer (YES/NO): NO